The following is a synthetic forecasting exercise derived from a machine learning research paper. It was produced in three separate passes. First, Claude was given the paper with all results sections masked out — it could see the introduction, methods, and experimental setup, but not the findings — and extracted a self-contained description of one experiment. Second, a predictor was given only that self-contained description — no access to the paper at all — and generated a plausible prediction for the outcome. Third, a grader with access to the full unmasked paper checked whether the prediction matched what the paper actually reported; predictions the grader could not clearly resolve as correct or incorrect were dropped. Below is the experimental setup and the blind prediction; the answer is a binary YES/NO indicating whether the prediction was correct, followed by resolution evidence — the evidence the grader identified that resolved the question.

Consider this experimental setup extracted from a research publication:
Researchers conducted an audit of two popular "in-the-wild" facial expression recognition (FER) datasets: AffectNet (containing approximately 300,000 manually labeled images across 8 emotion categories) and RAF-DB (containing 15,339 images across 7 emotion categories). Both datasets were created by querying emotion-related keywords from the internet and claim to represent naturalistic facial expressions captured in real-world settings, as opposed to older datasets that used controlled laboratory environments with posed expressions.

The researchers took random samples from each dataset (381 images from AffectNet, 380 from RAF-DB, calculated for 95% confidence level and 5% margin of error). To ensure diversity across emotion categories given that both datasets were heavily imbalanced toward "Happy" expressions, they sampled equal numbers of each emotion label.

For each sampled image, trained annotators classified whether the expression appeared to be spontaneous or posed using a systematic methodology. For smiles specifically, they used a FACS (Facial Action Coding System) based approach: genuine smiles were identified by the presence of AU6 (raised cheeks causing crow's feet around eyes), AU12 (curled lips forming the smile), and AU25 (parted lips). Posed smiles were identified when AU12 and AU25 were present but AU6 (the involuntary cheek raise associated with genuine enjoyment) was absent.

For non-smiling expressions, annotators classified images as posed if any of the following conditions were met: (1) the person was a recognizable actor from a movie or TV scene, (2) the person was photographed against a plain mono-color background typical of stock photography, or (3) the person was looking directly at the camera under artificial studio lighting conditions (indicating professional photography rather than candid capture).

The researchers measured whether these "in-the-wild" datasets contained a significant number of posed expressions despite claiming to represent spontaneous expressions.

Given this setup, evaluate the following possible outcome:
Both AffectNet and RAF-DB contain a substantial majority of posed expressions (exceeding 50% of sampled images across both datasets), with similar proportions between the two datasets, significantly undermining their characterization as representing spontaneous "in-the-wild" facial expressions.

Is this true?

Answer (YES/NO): NO